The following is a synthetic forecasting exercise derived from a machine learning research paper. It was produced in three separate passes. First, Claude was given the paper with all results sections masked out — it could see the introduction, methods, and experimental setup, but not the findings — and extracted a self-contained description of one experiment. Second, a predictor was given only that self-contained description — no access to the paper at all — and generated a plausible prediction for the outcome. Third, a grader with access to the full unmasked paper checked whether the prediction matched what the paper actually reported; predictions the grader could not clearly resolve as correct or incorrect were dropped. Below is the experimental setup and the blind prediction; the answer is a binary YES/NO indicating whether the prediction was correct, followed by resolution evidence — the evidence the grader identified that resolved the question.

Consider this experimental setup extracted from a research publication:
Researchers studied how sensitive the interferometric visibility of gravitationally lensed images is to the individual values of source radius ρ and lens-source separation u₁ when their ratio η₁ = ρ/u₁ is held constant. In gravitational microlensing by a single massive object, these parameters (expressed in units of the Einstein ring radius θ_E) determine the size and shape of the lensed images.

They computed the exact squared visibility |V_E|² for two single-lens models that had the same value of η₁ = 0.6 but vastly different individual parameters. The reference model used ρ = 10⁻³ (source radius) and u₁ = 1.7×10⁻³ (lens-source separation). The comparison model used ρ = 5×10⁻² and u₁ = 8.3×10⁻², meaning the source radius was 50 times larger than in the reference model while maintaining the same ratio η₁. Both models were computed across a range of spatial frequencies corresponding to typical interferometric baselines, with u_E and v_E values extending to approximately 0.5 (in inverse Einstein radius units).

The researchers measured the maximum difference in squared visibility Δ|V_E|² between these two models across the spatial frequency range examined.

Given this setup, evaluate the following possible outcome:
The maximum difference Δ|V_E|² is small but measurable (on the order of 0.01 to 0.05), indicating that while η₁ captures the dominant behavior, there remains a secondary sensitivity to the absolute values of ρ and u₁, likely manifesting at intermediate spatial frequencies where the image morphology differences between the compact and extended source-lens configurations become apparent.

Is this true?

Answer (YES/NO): NO